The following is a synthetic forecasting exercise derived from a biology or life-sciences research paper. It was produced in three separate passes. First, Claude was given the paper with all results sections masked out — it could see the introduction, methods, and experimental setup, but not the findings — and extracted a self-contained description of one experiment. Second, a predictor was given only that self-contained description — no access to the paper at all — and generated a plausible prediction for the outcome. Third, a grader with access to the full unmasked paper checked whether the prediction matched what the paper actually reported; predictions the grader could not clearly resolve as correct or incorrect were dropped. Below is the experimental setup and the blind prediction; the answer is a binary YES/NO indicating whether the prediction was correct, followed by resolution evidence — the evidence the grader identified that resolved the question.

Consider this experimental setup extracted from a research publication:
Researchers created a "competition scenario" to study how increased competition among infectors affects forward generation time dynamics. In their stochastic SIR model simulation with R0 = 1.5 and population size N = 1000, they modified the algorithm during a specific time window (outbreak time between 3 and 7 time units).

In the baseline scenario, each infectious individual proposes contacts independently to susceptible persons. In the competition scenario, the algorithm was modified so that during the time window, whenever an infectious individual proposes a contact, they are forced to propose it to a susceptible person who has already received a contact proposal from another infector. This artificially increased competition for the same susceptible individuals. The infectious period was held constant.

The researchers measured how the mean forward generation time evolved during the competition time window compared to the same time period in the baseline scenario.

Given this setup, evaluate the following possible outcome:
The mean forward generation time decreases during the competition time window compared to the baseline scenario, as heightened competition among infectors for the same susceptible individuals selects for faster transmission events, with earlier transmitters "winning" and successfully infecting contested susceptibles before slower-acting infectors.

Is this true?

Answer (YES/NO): YES